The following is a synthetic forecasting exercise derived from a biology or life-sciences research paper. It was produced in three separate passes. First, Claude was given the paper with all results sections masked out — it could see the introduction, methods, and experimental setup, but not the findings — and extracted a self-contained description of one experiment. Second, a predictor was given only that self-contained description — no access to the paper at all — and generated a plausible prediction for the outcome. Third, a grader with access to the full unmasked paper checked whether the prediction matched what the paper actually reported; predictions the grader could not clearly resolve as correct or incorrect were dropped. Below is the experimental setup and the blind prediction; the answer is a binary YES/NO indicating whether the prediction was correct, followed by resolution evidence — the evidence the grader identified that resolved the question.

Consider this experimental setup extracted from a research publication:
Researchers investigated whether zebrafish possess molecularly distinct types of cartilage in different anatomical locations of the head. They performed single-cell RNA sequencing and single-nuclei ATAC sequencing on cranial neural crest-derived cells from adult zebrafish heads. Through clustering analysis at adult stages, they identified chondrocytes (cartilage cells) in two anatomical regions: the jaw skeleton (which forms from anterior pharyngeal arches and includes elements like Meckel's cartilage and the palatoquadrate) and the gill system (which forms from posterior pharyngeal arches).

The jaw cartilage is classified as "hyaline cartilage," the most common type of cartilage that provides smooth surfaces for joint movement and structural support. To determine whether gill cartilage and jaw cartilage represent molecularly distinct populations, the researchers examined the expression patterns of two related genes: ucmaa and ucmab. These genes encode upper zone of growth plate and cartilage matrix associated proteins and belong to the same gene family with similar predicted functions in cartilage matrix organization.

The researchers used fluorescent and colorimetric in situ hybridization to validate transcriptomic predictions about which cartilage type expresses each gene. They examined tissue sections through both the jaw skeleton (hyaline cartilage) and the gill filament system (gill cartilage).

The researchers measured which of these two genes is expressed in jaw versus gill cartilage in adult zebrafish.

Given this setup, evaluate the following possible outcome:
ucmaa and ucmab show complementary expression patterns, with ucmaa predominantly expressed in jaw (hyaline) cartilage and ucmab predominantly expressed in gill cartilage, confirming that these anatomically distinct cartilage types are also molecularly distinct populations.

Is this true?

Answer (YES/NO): NO